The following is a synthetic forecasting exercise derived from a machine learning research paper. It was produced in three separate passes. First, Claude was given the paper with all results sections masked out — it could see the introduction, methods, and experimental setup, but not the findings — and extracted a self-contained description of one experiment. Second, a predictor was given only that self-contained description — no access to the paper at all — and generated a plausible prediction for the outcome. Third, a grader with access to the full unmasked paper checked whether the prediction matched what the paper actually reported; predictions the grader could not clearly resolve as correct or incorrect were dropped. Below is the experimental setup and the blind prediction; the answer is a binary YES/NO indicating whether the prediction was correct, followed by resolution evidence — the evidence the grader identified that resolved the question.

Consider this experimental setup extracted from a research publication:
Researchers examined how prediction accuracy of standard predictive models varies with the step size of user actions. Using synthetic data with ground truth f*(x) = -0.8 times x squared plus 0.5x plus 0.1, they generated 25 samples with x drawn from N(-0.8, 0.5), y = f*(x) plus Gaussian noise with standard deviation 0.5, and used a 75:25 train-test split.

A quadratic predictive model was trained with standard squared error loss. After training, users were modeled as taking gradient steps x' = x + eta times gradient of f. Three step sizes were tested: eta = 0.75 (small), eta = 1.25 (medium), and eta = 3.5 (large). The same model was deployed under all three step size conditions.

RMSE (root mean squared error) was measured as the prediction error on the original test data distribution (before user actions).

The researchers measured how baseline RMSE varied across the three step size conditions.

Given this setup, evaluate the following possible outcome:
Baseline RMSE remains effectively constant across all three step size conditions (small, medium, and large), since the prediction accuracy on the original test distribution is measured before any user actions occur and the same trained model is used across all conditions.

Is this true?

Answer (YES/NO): YES